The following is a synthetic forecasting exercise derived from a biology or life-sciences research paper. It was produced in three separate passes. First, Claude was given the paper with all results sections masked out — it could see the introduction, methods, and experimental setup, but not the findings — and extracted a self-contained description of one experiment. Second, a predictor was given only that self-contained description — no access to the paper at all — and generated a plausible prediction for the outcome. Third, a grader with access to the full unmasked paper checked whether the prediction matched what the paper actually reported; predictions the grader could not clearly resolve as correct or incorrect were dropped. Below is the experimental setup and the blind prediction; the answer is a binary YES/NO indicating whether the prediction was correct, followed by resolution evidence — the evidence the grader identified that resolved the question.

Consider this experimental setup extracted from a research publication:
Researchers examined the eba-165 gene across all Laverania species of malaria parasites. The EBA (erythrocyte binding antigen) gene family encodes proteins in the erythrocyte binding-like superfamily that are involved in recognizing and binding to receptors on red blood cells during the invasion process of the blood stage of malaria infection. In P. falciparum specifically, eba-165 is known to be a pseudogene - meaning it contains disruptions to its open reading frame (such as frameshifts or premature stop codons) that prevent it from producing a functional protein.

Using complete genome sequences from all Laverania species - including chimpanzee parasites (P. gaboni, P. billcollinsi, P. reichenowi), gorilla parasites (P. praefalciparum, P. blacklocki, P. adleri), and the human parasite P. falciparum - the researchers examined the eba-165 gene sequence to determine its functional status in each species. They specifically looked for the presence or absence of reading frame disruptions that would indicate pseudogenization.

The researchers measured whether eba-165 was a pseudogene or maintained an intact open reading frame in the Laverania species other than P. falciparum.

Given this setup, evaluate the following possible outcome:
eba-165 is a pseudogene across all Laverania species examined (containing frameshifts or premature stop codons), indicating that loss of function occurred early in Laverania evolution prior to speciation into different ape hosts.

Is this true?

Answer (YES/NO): NO